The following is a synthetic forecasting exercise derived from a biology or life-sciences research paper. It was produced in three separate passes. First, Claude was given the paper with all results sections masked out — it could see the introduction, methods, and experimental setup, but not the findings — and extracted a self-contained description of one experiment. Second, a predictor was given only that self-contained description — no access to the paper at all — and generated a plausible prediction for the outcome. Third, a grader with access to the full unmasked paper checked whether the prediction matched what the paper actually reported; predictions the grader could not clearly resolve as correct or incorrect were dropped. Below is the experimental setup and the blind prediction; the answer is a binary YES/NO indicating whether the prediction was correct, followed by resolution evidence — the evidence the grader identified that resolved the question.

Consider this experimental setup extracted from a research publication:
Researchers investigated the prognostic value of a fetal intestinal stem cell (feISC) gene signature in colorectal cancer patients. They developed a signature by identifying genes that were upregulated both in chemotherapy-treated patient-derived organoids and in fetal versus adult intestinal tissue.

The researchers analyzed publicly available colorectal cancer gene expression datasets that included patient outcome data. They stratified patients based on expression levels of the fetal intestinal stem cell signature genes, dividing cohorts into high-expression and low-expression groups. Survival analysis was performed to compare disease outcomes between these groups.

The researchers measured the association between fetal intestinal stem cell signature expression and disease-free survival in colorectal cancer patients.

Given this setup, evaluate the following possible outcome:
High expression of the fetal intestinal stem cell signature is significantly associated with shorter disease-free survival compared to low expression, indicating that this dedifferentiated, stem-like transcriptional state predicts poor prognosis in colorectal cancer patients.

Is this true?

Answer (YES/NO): YES